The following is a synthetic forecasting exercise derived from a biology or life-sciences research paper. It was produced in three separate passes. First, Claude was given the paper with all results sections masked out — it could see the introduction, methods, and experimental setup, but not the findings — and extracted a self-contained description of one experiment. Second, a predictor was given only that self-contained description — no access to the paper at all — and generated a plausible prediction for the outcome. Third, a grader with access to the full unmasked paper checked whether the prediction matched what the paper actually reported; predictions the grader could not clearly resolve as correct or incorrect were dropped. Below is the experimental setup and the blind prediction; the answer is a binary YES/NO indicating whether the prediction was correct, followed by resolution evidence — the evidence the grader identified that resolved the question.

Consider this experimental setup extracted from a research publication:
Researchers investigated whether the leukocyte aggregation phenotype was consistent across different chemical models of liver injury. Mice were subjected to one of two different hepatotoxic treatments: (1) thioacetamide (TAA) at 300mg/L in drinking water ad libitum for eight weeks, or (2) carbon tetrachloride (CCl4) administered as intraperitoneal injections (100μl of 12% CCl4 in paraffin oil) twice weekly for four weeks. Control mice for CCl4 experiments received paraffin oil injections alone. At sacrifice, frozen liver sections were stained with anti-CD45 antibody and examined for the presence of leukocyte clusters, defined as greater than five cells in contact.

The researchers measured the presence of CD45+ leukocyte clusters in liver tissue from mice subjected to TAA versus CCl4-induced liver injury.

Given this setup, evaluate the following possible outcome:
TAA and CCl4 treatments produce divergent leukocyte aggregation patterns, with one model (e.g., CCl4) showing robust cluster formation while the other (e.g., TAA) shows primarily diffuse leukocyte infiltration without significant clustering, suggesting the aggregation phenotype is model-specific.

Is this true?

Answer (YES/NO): NO